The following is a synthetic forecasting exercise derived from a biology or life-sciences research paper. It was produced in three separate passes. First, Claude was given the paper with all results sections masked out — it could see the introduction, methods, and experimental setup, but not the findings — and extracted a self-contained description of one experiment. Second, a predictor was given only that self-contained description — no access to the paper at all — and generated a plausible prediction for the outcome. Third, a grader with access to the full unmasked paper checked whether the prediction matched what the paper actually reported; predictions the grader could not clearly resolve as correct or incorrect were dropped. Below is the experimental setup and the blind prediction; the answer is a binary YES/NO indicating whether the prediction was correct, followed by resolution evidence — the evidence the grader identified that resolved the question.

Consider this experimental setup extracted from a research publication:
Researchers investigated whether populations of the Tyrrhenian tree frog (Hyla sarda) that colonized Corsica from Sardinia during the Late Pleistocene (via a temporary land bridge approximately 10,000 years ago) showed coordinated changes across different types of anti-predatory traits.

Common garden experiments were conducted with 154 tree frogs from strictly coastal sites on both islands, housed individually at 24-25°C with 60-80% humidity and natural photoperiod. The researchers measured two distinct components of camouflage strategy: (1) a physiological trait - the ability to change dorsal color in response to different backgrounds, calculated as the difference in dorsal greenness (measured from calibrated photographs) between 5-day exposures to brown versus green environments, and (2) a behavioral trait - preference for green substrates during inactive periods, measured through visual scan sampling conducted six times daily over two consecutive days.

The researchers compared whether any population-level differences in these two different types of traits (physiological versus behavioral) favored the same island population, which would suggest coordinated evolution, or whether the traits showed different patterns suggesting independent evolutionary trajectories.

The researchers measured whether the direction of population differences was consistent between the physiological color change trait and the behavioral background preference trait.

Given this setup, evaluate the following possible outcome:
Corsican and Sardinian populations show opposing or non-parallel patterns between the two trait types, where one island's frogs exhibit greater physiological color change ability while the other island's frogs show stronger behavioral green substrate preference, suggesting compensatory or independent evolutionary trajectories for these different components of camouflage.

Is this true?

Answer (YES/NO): NO